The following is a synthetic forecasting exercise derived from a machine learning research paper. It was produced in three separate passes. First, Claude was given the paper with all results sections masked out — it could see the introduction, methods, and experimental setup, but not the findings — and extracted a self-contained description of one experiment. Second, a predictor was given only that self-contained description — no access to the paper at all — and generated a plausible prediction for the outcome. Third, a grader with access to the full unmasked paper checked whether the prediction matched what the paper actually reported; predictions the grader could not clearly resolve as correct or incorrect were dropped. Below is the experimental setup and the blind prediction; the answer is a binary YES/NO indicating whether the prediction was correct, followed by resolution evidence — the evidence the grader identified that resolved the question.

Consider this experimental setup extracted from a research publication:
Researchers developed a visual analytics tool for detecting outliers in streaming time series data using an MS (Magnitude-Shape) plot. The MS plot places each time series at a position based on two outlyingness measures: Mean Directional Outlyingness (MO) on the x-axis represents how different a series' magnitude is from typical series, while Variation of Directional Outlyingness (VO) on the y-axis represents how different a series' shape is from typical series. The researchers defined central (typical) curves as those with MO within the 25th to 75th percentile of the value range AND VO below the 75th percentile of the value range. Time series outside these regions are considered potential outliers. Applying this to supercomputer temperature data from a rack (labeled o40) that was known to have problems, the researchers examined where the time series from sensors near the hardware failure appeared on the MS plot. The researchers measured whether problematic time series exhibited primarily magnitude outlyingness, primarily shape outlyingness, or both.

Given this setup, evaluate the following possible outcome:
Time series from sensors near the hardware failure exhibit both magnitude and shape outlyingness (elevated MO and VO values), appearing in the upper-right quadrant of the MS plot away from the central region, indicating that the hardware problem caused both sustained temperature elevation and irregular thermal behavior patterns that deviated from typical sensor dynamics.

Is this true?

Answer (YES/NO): NO